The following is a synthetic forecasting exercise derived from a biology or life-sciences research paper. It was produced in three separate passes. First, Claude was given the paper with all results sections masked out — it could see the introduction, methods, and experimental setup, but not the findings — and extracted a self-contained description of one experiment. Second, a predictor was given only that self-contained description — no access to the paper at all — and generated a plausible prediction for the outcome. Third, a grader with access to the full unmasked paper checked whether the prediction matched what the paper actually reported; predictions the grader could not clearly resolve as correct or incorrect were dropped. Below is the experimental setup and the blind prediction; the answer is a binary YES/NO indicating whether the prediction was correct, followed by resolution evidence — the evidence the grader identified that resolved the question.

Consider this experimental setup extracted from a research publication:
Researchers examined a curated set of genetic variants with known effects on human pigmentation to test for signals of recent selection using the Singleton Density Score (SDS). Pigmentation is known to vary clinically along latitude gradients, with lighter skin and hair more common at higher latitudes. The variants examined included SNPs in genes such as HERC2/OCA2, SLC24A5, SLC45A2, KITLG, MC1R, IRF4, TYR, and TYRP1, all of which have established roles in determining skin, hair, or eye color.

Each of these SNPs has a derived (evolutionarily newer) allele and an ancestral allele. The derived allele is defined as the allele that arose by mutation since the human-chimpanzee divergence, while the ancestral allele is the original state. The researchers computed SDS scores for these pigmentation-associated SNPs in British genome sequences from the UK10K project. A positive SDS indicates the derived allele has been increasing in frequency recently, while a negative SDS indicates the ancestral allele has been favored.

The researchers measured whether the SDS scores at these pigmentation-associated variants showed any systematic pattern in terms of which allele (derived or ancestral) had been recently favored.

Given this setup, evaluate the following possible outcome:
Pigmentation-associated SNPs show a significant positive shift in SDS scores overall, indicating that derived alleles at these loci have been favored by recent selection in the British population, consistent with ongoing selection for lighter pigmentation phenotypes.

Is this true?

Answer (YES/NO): YES